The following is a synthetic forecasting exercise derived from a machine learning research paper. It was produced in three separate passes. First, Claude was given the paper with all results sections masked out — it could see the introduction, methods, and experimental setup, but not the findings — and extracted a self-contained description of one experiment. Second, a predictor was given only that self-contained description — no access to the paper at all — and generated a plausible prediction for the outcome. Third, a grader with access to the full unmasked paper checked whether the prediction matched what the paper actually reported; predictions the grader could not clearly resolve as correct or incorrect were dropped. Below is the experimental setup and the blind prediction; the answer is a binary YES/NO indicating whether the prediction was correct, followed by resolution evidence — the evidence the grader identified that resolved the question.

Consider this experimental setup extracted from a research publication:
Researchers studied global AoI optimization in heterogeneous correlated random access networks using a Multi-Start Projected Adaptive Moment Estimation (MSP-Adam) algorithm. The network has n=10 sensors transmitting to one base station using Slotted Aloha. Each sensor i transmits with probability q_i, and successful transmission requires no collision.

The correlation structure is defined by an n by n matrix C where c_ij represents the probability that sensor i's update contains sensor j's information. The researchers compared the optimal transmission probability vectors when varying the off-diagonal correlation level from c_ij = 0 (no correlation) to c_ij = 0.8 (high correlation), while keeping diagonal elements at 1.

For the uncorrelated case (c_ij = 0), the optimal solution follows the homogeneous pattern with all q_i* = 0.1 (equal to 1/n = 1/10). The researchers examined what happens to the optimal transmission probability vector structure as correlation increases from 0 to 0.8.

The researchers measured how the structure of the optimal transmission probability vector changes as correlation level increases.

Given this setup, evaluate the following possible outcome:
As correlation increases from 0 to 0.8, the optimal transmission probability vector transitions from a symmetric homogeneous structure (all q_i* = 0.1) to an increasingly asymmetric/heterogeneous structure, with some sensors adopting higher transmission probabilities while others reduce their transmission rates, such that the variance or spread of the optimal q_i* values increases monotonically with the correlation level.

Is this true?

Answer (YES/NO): NO